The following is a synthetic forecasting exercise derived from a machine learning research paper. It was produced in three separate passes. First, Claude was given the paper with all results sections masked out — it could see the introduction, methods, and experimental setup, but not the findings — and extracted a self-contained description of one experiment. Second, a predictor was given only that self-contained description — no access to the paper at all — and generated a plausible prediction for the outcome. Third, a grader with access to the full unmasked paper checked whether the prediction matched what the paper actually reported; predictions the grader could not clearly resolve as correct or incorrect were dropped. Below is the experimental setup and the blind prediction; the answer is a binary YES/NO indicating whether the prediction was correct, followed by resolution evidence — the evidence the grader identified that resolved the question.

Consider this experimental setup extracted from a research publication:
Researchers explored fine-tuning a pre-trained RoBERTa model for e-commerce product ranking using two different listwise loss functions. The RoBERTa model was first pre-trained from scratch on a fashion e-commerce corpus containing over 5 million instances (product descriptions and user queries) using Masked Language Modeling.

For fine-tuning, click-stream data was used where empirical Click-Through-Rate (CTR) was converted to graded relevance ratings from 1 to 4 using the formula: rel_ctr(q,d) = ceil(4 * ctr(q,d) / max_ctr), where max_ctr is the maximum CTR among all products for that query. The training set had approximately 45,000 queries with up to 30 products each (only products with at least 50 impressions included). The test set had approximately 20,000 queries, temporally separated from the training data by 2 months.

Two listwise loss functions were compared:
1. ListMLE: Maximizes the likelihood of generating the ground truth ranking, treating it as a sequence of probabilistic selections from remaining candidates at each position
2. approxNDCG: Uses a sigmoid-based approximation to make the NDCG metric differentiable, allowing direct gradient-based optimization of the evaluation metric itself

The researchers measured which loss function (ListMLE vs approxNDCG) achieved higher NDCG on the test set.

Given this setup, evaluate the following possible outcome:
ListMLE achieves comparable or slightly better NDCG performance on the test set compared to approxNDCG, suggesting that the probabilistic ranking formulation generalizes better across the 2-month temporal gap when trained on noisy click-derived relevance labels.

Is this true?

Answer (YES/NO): NO